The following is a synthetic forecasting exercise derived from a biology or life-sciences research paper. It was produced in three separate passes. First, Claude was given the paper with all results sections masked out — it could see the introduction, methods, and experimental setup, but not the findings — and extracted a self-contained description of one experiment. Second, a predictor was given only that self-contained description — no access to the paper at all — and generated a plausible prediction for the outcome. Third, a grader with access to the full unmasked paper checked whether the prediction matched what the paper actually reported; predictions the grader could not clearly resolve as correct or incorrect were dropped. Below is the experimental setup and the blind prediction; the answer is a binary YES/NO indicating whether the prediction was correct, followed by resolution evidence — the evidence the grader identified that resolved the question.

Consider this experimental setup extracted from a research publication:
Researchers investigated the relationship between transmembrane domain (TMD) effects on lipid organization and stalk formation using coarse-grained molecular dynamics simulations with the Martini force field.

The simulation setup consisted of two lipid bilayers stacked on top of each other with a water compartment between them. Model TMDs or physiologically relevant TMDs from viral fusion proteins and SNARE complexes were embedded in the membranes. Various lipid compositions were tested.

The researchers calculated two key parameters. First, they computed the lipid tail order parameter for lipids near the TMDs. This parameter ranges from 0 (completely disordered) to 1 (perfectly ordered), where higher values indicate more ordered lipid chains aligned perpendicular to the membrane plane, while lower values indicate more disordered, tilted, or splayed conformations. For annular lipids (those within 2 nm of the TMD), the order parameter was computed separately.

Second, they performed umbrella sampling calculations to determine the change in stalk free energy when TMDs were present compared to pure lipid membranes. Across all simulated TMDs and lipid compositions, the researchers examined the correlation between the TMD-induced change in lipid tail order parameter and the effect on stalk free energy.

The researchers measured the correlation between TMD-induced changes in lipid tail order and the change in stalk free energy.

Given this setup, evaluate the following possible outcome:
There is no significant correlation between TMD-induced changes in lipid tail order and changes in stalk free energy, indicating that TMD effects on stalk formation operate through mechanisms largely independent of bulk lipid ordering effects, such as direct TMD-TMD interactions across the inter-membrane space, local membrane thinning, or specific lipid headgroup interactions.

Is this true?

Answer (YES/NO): NO